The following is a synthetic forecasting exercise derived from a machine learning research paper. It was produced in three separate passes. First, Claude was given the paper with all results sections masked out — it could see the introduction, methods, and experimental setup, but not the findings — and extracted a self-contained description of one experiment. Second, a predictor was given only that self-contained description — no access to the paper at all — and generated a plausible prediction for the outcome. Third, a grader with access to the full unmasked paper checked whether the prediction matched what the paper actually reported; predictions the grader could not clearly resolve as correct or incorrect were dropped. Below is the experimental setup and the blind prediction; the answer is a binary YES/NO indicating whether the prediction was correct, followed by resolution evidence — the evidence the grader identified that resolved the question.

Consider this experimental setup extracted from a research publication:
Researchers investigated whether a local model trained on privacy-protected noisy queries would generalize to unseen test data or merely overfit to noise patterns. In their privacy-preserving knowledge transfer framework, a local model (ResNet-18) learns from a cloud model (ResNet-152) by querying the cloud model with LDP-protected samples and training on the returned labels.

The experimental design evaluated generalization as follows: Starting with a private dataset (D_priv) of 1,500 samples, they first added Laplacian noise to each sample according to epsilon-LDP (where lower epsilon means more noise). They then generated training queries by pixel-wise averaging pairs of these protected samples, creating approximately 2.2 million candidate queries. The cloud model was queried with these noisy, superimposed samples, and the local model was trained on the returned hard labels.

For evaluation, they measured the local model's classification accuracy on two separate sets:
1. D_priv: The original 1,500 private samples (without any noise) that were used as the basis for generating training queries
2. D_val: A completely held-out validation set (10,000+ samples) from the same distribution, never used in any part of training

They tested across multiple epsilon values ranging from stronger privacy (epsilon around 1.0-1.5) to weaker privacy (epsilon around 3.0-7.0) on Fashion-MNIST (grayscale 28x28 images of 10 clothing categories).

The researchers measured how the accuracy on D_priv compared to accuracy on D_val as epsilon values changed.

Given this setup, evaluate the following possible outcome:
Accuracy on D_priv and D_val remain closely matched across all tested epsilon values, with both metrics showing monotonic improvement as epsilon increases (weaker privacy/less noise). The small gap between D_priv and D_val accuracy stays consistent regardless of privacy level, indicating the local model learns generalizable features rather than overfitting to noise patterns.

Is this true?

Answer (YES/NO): NO